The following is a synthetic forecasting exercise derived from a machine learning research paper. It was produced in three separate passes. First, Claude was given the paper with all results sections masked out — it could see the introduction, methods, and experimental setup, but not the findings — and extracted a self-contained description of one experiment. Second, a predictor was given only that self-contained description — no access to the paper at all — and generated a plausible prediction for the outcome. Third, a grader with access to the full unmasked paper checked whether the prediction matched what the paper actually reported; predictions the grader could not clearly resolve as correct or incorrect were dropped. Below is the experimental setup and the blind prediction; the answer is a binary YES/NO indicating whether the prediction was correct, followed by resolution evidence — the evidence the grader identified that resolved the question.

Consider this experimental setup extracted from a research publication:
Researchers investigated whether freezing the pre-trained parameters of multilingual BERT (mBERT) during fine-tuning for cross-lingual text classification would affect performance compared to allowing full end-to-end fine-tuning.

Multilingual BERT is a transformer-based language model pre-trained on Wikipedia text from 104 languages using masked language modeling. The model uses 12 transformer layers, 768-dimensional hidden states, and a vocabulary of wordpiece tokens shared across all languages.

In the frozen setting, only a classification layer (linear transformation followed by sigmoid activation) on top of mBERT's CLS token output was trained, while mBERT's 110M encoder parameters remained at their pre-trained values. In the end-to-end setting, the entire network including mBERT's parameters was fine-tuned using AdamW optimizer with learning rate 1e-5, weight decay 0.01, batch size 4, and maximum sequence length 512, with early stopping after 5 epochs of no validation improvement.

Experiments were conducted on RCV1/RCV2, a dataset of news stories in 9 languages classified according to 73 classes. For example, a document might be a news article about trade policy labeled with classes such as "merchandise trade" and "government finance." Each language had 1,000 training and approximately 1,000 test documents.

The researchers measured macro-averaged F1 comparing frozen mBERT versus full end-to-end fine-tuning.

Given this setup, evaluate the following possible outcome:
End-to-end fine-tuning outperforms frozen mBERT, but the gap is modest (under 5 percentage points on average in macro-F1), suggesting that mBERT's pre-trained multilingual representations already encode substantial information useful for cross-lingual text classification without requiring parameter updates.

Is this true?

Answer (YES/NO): NO